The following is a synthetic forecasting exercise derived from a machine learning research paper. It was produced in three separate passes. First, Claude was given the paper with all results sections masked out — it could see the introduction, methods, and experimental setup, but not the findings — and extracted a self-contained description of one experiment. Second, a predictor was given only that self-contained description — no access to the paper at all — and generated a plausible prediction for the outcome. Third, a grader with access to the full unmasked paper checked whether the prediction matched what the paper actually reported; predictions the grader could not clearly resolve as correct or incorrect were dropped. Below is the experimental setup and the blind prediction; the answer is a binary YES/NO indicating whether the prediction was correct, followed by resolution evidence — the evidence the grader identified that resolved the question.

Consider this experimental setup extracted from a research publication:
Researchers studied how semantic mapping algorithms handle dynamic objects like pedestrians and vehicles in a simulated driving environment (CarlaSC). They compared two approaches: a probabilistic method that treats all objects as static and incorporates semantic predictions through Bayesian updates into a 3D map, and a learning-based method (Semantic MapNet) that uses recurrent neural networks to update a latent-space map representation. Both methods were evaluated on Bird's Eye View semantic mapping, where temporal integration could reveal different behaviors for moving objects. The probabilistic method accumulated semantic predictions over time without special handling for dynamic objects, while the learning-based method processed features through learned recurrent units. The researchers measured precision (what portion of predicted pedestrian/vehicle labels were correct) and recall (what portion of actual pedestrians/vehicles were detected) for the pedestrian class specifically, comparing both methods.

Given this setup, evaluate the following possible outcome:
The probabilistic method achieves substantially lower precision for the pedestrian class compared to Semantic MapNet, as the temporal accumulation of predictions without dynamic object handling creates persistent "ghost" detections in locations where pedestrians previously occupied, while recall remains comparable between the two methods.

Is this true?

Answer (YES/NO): NO